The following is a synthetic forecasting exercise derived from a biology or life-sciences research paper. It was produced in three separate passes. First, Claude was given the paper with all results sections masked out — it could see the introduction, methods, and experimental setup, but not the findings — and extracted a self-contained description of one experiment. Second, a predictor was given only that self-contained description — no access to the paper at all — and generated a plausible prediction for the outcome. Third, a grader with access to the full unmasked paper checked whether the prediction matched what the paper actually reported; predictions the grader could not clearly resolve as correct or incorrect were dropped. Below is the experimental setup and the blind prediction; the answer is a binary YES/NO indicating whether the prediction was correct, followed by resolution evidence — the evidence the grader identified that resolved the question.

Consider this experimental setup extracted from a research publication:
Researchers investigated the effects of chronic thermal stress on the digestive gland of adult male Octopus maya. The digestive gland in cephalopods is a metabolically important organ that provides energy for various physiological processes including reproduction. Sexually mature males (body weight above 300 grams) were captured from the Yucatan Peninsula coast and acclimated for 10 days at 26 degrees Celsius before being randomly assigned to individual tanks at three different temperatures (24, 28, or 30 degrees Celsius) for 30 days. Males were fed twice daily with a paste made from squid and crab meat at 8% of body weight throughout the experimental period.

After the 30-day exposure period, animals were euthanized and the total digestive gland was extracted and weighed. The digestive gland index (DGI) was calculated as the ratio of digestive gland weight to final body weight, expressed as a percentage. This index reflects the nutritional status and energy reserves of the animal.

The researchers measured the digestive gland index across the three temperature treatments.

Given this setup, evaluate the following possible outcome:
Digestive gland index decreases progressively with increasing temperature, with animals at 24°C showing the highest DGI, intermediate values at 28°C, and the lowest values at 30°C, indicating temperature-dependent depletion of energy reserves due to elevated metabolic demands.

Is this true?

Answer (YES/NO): NO